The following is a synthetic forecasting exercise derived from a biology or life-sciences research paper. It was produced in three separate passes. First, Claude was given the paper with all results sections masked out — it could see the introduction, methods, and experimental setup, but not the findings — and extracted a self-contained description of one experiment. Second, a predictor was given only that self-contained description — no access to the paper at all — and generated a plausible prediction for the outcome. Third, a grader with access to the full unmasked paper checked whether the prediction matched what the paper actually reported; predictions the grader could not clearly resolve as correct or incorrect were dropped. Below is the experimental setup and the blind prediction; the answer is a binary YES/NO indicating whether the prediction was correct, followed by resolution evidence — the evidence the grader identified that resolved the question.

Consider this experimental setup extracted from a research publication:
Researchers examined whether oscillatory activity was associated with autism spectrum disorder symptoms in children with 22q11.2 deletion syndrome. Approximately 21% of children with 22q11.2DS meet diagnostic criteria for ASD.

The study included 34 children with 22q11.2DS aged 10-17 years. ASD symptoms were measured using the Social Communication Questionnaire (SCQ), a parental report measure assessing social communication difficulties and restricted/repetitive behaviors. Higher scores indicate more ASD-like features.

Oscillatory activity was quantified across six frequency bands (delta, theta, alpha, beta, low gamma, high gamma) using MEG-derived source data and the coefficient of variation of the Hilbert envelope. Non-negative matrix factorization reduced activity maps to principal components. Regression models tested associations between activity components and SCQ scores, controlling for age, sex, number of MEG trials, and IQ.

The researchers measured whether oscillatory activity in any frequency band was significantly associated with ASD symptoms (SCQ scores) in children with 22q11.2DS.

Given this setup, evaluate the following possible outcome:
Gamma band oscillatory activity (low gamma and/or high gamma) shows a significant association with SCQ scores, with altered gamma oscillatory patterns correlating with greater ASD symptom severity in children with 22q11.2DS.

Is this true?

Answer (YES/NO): YES